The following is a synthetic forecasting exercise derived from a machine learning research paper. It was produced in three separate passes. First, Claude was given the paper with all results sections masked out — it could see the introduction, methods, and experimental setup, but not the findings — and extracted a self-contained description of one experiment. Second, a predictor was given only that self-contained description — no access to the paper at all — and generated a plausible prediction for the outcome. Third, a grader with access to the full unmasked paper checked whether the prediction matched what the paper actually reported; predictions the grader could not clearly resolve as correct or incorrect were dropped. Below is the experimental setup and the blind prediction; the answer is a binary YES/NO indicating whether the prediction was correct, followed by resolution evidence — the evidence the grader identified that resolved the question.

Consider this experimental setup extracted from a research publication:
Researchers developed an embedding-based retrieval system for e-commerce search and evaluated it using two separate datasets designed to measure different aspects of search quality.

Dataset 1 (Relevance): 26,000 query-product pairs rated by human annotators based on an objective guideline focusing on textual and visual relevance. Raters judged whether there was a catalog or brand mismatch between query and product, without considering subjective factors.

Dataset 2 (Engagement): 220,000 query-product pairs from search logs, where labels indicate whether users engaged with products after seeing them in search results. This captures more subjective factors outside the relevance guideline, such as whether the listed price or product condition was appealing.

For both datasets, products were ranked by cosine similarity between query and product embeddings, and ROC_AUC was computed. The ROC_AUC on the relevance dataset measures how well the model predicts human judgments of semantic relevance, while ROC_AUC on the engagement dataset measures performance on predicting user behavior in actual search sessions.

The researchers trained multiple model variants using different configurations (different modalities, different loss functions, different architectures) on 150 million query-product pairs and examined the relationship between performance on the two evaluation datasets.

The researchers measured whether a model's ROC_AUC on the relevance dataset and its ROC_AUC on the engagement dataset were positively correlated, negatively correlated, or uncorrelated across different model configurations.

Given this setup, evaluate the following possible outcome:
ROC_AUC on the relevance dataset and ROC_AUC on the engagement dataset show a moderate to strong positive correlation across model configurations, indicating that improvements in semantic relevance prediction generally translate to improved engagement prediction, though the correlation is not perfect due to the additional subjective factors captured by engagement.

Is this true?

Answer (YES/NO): NO